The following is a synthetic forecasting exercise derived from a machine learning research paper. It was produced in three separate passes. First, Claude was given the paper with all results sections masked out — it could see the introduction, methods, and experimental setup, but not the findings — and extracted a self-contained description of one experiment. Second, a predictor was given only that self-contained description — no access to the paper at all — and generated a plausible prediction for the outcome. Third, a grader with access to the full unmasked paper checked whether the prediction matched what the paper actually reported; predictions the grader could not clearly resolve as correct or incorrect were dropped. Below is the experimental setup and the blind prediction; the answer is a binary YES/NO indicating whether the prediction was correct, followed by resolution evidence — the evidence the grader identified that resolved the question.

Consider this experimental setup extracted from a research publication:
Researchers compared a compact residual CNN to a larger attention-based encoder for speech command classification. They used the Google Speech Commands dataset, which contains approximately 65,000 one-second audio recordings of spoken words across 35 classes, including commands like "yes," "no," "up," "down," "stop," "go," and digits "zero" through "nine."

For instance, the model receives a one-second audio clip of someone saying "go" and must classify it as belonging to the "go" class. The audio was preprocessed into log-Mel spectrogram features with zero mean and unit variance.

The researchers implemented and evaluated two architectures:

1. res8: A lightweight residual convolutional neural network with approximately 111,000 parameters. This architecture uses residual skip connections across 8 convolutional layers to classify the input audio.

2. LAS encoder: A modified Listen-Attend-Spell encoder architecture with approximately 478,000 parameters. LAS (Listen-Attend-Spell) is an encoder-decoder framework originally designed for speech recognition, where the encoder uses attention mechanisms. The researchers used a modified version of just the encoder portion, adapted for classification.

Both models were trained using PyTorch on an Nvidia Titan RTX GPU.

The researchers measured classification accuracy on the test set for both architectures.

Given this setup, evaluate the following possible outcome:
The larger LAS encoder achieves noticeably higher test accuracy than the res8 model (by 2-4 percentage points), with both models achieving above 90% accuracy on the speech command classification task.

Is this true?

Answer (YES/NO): NO